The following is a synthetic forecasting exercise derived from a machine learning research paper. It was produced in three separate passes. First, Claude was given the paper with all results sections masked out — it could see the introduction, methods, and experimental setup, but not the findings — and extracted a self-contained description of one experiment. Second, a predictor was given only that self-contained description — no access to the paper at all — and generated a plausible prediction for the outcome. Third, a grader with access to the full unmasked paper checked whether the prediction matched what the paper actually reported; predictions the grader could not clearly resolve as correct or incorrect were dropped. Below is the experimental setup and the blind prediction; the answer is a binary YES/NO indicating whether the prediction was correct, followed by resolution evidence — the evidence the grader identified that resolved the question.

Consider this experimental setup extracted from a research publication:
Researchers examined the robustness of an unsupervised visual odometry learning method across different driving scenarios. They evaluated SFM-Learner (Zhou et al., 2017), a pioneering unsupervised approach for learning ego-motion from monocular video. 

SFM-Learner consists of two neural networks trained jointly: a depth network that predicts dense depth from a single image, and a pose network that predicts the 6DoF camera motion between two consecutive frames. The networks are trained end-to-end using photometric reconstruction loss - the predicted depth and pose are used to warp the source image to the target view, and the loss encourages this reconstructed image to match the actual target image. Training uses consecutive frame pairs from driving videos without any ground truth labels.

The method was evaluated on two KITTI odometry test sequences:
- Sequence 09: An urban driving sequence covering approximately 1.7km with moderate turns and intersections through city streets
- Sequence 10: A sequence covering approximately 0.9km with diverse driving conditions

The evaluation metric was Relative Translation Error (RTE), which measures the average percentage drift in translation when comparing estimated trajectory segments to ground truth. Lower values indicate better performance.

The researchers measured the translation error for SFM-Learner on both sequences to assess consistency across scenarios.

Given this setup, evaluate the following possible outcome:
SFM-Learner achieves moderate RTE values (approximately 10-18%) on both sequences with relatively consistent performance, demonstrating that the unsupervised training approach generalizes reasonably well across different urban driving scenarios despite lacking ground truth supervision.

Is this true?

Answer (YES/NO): NO